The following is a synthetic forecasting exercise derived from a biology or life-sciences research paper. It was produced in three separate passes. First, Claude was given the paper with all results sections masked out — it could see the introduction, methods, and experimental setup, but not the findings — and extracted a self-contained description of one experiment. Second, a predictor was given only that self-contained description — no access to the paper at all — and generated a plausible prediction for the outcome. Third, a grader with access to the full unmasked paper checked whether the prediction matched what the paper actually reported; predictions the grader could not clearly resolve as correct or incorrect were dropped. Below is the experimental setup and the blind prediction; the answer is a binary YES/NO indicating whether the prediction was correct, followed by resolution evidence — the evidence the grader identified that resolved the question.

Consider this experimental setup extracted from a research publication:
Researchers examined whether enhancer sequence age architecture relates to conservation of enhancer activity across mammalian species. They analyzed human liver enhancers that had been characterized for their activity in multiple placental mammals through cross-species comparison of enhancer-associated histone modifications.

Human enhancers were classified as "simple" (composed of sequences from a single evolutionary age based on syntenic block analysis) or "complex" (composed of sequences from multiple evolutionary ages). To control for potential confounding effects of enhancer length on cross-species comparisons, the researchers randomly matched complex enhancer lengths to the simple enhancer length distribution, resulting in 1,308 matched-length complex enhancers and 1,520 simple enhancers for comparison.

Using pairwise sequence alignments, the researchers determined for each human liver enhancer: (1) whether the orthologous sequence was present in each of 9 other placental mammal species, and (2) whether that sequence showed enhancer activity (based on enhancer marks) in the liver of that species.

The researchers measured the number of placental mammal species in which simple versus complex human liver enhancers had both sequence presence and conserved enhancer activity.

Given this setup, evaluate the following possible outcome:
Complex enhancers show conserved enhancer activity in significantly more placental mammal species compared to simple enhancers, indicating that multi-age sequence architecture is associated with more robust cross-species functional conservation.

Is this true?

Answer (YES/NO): NO